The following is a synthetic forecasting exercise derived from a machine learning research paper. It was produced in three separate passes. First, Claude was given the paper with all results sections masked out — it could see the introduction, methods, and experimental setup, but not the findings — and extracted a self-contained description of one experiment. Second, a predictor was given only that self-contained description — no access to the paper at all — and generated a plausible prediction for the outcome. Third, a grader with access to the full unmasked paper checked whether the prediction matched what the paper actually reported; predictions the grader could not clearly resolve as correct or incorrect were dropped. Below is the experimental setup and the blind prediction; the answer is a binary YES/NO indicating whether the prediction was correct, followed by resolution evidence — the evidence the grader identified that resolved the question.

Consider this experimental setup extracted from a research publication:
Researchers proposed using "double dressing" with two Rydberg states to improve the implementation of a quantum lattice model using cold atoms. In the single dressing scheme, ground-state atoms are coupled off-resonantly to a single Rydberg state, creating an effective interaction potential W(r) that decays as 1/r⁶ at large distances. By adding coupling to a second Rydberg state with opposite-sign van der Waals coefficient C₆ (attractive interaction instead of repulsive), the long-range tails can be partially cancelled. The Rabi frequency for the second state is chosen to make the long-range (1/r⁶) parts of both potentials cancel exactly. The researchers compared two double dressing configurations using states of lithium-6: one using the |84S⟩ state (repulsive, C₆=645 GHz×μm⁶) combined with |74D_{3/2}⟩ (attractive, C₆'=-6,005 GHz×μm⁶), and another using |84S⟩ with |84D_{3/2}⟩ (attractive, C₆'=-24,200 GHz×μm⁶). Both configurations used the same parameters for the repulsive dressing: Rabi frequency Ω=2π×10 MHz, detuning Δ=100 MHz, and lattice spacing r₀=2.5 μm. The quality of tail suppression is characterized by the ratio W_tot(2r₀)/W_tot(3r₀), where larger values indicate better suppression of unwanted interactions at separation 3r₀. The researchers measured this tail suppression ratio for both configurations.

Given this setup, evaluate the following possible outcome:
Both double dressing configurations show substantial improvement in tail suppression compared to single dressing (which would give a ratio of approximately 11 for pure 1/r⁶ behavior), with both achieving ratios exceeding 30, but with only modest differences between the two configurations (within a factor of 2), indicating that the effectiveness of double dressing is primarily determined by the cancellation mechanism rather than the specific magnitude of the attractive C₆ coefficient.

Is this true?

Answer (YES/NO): YES